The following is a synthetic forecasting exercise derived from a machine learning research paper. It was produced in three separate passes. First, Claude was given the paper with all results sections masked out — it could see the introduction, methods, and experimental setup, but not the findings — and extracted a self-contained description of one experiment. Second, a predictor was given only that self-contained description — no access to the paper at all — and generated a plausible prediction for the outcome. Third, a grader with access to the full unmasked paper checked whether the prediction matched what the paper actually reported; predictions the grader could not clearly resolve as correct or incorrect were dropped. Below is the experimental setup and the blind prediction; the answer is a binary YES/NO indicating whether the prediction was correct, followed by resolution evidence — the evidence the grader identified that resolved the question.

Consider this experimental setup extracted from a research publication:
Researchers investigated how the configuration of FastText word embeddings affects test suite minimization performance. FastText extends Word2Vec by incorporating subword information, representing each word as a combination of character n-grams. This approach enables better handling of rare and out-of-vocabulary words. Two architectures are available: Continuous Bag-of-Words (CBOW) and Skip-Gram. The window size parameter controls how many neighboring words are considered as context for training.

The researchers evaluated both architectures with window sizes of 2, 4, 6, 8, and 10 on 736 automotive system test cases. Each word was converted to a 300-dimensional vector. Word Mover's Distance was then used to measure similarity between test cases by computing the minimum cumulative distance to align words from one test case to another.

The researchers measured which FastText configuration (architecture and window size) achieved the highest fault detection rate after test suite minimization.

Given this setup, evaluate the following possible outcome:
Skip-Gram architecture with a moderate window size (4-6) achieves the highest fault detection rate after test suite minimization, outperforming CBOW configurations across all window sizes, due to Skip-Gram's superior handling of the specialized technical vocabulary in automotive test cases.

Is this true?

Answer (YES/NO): NO